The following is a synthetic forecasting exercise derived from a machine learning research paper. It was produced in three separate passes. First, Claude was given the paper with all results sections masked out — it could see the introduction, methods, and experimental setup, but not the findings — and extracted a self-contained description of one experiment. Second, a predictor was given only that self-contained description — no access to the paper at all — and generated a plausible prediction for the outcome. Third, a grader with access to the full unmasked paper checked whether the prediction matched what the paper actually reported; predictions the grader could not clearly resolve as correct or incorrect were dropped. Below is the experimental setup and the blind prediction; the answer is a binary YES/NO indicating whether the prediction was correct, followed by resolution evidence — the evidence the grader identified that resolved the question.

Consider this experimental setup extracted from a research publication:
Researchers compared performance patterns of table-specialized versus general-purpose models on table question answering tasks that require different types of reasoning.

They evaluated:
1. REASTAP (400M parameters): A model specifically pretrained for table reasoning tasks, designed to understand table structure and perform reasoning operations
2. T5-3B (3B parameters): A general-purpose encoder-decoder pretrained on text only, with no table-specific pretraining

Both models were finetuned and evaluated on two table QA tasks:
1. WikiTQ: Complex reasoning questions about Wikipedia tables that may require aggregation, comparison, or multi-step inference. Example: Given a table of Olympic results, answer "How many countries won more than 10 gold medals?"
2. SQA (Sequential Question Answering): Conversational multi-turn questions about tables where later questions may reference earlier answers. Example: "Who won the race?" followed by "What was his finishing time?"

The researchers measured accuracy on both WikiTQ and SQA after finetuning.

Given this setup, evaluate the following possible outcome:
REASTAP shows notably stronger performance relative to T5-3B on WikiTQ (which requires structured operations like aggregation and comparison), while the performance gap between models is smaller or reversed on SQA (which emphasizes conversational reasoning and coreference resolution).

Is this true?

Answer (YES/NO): YES